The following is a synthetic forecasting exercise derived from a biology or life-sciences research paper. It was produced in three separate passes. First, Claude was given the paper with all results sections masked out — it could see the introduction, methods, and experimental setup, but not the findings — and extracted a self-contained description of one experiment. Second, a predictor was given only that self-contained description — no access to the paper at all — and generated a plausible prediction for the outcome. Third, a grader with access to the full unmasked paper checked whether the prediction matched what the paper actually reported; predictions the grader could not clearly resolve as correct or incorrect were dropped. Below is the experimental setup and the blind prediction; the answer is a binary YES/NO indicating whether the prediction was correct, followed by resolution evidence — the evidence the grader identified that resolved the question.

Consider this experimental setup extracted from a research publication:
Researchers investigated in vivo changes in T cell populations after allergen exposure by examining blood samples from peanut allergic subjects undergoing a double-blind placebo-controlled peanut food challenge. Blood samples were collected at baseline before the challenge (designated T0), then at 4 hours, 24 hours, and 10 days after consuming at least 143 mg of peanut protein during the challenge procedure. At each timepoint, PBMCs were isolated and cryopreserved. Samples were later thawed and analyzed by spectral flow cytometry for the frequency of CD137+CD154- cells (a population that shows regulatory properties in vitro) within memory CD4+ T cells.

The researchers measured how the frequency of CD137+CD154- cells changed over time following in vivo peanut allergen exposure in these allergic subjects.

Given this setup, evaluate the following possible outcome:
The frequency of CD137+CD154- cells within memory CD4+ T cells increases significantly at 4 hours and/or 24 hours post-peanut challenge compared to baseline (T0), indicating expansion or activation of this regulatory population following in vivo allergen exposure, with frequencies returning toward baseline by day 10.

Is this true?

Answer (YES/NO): NO